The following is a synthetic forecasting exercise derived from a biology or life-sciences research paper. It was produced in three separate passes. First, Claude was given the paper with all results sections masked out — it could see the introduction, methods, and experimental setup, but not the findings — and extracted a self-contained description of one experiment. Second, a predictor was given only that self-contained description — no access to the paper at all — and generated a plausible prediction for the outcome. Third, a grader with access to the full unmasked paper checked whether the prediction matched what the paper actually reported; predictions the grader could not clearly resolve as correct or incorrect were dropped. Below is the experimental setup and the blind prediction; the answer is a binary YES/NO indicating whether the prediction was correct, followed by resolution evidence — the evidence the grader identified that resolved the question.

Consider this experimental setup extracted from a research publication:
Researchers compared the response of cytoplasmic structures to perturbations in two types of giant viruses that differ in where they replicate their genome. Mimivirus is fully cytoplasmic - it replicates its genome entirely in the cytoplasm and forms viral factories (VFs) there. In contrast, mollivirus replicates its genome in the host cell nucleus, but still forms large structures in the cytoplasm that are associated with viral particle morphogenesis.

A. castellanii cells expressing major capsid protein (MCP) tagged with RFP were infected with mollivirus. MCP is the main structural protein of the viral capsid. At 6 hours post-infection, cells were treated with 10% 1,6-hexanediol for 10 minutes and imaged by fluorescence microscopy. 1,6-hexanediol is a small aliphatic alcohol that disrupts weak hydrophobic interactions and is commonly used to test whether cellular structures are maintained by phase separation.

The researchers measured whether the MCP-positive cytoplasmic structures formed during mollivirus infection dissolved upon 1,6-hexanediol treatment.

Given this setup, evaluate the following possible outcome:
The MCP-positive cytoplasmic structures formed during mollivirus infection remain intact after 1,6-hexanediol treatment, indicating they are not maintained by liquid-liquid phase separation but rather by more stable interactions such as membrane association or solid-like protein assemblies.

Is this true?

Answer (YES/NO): NO